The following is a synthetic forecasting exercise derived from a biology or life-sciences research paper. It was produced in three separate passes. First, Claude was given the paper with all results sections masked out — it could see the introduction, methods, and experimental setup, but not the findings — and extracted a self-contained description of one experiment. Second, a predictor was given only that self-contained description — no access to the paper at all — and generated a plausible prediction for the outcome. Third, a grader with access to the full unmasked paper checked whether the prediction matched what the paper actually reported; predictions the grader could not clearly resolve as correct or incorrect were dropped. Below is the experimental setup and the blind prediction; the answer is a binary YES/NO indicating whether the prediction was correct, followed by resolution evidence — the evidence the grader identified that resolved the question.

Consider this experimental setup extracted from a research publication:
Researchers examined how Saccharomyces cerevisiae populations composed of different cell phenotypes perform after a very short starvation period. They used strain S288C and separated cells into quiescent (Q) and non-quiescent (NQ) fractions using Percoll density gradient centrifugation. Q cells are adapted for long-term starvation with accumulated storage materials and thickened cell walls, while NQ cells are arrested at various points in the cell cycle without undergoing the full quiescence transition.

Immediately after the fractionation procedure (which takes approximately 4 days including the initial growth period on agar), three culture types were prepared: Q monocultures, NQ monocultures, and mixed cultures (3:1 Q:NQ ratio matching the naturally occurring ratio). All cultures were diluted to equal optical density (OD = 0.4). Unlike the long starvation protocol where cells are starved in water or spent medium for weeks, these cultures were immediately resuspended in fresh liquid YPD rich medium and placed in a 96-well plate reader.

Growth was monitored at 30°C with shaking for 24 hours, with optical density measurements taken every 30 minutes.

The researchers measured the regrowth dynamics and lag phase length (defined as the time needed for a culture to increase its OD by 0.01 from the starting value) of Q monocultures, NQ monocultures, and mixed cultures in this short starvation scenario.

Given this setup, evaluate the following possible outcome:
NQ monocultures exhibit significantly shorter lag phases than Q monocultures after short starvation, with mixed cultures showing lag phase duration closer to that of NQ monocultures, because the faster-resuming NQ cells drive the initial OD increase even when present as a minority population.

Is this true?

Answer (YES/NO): NO